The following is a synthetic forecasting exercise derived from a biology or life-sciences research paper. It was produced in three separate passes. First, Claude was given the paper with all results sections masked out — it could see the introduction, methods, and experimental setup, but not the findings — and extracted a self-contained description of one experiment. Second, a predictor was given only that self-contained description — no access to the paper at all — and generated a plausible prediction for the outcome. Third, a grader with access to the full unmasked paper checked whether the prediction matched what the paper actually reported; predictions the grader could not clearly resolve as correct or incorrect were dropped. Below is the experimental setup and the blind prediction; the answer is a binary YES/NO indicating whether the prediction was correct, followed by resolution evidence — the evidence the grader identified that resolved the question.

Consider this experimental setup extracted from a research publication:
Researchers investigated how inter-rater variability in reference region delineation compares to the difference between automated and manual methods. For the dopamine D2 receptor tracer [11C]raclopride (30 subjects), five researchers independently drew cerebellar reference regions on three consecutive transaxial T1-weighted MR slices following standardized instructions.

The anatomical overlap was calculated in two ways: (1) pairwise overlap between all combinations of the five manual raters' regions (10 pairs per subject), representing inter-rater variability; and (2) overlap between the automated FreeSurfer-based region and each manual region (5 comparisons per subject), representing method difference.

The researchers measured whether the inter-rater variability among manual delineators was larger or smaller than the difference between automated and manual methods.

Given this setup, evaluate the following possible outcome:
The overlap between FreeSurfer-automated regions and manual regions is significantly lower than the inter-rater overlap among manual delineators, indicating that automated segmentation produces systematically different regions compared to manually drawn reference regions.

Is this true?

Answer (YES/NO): NO